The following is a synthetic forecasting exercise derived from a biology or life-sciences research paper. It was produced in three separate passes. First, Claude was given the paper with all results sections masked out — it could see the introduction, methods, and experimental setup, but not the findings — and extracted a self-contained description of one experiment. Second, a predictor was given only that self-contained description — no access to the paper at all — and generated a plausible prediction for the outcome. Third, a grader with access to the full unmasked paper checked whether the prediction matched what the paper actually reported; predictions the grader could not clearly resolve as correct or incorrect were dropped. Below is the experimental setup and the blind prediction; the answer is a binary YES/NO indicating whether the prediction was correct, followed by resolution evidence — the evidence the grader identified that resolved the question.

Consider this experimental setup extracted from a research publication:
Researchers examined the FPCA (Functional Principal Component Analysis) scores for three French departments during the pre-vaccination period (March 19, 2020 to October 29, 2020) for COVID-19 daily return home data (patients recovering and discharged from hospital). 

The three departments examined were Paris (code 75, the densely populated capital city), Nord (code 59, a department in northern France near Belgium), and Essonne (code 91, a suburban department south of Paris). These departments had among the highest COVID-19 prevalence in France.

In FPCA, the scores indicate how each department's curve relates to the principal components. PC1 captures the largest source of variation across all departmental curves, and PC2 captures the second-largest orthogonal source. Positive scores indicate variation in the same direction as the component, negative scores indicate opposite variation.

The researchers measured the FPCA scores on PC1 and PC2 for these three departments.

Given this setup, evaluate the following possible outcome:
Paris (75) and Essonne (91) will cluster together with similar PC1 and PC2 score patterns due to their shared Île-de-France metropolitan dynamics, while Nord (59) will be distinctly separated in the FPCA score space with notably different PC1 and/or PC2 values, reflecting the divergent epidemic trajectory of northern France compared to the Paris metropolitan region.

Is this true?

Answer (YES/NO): NO